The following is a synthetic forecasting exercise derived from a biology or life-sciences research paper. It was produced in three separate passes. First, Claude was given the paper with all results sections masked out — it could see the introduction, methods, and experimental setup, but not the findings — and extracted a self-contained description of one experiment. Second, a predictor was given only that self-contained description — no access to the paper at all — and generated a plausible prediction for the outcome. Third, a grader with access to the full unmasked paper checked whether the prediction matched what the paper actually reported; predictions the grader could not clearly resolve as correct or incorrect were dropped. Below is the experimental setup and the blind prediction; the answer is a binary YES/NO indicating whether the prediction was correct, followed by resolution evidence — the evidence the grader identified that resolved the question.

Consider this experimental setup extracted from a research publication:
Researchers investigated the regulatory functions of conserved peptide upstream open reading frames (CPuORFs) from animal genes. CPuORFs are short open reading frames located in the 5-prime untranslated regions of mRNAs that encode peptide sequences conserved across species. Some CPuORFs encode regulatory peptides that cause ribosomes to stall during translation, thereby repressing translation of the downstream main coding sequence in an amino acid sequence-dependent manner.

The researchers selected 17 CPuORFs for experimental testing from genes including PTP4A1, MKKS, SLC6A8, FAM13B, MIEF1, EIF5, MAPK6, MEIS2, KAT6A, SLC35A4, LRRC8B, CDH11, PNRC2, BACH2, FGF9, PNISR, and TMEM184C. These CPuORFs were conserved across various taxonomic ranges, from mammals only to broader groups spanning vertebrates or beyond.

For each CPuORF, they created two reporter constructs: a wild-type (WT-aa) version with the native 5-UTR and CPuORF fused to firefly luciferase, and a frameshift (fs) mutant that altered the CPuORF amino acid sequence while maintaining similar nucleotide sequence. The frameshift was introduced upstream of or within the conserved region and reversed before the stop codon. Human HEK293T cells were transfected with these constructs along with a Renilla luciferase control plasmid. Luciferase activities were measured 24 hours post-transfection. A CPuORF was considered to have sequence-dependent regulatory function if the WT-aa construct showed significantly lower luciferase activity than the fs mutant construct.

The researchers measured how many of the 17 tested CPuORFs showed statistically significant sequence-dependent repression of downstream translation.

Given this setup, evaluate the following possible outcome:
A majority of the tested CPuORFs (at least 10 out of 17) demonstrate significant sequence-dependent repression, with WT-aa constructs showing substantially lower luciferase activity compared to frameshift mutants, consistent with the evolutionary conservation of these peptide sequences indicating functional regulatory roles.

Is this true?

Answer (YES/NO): NO